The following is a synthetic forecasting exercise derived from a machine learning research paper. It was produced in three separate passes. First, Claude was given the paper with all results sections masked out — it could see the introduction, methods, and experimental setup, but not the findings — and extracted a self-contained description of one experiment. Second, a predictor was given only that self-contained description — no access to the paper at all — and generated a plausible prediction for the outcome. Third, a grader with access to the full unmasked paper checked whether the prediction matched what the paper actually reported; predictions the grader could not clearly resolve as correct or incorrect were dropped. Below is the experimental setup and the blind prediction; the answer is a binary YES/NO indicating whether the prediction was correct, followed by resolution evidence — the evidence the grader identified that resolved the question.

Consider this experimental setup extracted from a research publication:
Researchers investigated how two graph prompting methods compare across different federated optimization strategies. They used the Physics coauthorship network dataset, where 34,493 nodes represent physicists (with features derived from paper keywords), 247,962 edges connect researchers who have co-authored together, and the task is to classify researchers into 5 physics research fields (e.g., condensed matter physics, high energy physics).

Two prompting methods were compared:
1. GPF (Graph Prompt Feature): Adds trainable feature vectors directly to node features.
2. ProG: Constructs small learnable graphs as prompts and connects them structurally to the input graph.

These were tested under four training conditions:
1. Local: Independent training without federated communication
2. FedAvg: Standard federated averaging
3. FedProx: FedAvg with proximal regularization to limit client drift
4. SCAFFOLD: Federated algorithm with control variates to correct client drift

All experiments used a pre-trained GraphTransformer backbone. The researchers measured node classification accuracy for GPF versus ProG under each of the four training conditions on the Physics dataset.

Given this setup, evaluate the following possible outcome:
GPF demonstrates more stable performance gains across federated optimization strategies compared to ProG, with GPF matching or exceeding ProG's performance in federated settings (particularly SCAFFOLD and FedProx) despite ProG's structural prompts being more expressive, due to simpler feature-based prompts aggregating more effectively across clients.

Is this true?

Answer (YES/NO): NO